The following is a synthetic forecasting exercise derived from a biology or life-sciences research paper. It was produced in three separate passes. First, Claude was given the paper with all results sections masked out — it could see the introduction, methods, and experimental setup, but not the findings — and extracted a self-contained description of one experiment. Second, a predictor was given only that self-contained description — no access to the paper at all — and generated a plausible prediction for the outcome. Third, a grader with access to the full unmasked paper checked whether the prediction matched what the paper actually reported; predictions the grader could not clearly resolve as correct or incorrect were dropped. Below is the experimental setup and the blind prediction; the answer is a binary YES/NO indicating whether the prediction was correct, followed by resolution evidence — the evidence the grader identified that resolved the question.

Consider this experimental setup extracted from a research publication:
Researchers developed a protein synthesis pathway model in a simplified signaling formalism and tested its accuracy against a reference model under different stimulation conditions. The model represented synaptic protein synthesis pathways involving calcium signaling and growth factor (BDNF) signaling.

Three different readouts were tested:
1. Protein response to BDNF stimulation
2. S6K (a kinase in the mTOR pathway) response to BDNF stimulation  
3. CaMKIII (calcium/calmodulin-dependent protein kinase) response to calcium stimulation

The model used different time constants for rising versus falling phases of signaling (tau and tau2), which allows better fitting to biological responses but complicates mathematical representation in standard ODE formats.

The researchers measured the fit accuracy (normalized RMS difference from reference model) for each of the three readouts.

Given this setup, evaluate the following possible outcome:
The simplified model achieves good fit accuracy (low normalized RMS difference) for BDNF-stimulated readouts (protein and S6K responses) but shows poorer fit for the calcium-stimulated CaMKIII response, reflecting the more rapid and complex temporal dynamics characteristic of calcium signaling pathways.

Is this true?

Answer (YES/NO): NO